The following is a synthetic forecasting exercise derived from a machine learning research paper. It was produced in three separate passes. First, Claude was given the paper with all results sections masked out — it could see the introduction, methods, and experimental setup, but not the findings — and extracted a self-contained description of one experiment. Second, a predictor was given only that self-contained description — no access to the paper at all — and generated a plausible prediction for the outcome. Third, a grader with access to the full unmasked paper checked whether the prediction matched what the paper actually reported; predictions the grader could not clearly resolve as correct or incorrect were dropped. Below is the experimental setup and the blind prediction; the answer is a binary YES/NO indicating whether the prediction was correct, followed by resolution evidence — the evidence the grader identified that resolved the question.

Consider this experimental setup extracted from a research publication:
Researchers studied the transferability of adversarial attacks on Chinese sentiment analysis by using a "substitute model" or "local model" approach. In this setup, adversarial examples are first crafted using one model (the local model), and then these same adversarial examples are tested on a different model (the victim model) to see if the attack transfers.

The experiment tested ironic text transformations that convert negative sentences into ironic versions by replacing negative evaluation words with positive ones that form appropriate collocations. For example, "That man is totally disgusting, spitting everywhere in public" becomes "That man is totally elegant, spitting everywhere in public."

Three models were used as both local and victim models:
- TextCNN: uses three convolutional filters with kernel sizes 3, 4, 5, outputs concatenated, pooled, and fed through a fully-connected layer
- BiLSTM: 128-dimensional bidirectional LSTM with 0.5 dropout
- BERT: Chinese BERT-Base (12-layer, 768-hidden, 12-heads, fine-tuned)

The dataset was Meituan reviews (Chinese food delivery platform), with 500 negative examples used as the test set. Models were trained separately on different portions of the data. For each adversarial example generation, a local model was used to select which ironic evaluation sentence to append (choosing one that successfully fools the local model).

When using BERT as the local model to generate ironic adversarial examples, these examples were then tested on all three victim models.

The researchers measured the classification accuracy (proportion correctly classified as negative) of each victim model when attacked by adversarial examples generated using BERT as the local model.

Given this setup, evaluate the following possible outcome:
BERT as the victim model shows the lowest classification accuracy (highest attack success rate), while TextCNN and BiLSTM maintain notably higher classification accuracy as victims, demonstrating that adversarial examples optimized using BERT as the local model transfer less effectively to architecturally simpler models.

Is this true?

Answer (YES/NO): YES